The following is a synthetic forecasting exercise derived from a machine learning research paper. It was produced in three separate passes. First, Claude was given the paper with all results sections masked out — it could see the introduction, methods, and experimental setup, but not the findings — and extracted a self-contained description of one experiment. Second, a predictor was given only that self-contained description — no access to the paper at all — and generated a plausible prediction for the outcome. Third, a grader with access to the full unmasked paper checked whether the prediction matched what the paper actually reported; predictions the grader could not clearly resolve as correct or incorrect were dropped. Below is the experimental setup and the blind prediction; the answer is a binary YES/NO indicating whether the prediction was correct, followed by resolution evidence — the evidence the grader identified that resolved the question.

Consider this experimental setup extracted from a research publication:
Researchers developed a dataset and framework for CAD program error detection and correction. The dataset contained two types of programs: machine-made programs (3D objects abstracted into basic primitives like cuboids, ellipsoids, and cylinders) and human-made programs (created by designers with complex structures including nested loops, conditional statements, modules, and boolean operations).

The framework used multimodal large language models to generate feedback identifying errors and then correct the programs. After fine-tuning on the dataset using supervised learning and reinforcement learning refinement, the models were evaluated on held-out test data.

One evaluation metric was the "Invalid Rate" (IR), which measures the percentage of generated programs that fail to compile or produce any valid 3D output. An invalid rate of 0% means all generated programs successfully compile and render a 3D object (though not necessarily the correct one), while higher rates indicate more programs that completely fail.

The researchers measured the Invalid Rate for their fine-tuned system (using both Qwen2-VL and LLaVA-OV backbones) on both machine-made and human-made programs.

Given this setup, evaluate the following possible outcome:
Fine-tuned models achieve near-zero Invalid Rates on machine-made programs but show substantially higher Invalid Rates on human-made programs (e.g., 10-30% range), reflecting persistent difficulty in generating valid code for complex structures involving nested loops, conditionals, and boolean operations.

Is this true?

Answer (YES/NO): YES